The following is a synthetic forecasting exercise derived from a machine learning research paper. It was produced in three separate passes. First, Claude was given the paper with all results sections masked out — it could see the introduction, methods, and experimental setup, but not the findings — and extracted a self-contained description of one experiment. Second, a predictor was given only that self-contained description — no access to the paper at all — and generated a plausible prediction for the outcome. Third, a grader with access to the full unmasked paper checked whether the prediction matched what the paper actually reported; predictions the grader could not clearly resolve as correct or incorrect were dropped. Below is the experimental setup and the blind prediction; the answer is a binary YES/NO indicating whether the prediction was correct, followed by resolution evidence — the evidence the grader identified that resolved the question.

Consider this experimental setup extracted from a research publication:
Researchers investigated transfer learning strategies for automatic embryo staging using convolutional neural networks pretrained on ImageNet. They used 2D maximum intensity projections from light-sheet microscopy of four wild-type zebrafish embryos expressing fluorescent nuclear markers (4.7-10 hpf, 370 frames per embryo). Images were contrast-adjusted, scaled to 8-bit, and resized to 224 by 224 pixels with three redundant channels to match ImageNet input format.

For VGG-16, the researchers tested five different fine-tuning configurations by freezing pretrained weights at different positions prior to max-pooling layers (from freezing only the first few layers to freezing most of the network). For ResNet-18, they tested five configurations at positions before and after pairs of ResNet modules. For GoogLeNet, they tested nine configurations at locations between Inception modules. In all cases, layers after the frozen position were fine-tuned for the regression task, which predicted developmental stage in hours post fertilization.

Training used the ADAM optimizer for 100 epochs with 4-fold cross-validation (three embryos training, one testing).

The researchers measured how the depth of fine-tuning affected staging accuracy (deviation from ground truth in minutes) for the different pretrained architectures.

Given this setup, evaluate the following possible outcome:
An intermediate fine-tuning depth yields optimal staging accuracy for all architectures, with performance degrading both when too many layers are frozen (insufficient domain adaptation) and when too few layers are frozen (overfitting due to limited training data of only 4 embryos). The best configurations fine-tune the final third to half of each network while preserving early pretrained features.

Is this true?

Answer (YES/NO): NO